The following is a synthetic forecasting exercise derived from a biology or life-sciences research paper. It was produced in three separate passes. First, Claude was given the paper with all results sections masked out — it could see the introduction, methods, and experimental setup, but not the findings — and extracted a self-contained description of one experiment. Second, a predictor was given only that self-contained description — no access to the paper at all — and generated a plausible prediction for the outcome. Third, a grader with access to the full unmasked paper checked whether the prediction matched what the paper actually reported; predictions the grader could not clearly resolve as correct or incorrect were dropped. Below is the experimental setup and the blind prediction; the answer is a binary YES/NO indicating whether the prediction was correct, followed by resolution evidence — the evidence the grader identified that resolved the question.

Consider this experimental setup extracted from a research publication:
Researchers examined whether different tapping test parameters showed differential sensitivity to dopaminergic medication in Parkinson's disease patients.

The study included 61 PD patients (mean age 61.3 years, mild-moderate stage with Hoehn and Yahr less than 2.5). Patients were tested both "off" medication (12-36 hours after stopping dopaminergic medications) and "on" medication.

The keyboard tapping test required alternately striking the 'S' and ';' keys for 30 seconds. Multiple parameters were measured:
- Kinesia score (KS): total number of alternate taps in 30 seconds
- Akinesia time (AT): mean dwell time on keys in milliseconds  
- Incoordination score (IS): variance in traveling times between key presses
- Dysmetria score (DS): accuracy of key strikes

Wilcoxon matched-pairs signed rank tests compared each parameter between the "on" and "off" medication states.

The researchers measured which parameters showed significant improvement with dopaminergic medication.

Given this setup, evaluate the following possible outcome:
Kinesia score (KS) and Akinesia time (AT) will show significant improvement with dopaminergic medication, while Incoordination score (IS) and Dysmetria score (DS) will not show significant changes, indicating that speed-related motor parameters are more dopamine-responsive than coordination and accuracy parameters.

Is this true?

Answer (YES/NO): NO